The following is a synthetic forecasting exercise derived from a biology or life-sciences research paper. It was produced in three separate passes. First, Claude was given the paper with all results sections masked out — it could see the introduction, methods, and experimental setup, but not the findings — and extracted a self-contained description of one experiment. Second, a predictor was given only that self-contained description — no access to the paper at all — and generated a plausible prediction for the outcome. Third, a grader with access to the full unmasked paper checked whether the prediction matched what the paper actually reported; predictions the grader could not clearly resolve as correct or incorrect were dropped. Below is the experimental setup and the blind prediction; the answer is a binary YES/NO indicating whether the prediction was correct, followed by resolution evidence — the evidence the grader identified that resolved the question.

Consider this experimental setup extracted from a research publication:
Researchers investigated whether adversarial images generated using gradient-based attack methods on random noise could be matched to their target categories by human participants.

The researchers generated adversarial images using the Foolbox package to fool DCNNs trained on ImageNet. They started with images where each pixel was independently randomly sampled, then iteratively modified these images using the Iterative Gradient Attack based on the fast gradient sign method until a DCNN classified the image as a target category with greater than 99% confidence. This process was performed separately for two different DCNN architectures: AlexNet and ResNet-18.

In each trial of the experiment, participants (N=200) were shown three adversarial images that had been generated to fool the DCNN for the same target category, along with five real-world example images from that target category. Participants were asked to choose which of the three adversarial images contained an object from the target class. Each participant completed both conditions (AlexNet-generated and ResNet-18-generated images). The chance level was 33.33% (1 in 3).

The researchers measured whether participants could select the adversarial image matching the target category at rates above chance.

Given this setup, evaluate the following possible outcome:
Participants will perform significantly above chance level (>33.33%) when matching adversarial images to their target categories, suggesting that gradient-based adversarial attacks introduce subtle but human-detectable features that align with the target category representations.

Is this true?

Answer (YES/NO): NO